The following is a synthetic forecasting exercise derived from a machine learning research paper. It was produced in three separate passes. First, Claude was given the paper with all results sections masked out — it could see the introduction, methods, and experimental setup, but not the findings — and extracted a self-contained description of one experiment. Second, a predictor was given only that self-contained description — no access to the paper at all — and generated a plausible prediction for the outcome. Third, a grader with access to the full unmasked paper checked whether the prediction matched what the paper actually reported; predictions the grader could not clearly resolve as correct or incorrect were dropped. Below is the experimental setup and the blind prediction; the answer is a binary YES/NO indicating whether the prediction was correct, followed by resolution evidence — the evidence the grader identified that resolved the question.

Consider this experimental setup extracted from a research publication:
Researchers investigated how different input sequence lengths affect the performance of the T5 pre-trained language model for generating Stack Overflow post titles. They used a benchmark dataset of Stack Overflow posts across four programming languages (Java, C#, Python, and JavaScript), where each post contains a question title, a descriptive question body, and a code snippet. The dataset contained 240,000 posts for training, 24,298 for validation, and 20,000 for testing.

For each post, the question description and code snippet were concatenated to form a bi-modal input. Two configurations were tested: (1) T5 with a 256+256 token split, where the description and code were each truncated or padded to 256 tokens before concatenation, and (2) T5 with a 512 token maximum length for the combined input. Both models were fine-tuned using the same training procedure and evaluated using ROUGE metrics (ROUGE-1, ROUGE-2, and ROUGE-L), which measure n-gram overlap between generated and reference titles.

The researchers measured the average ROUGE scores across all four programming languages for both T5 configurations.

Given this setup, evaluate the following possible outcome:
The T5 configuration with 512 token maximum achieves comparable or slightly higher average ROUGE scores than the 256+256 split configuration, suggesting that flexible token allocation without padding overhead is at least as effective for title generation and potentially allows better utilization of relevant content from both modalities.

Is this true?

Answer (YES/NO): YES